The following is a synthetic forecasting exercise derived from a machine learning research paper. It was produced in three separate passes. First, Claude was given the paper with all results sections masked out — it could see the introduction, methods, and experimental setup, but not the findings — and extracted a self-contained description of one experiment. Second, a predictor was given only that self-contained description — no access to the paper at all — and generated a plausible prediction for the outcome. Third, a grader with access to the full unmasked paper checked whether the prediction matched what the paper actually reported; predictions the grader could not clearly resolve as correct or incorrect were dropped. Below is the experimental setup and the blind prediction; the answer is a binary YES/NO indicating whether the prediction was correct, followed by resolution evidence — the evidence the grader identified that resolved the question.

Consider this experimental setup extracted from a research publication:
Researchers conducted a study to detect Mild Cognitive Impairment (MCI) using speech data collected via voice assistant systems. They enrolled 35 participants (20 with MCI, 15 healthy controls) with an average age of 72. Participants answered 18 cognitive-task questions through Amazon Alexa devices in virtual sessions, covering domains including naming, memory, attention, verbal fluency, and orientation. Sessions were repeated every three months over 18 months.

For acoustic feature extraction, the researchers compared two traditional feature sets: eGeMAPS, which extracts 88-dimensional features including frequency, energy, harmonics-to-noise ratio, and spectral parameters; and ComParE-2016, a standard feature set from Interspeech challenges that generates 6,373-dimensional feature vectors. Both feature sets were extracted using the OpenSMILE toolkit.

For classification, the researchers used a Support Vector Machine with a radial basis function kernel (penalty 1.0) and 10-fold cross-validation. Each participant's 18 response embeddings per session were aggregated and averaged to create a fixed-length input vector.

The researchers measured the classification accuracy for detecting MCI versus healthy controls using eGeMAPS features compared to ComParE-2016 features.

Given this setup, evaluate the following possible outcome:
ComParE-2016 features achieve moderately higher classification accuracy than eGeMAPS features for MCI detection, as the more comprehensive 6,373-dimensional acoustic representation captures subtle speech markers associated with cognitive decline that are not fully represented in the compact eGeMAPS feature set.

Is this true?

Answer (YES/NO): YES